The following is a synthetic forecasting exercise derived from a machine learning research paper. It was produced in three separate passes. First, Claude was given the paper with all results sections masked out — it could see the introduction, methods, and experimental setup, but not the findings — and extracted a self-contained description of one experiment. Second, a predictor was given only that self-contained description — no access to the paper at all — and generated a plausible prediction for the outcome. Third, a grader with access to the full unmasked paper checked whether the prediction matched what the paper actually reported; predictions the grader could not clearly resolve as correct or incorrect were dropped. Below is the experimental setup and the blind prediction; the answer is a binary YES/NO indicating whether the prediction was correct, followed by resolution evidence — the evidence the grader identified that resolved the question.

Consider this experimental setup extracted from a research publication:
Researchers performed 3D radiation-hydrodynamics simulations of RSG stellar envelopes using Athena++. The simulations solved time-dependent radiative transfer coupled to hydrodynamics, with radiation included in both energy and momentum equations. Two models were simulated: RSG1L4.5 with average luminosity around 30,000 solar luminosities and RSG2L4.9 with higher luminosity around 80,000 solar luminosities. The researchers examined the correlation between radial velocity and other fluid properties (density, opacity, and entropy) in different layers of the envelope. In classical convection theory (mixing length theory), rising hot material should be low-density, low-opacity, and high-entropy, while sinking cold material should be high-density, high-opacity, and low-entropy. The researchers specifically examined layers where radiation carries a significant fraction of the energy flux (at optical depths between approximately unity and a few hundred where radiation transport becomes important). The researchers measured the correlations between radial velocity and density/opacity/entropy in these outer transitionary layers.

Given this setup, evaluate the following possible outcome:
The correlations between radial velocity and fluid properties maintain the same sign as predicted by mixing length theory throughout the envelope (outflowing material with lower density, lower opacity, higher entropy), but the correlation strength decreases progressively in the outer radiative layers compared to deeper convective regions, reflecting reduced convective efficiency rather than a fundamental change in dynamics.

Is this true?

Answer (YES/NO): NO